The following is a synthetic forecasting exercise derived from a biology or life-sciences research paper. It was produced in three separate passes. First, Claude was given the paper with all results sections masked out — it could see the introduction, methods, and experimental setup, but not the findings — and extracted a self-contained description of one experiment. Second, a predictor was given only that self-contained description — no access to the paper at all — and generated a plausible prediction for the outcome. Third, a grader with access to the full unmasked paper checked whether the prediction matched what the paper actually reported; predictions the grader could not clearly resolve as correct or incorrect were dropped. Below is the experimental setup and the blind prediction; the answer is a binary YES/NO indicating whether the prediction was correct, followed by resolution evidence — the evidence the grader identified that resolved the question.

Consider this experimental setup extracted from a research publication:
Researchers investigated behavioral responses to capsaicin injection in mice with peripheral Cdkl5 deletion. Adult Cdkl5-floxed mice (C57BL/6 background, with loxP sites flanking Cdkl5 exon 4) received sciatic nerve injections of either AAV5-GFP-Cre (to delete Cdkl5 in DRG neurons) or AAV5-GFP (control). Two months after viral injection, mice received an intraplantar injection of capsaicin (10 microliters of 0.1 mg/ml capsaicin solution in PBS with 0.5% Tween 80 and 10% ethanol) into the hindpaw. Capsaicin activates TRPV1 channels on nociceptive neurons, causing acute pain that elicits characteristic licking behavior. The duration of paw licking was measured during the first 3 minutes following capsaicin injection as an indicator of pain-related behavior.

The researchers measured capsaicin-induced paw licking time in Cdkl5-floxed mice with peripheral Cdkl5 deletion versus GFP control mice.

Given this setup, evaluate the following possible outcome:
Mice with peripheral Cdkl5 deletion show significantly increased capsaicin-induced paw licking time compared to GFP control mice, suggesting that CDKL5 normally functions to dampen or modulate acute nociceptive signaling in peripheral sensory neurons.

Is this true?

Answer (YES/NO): NO